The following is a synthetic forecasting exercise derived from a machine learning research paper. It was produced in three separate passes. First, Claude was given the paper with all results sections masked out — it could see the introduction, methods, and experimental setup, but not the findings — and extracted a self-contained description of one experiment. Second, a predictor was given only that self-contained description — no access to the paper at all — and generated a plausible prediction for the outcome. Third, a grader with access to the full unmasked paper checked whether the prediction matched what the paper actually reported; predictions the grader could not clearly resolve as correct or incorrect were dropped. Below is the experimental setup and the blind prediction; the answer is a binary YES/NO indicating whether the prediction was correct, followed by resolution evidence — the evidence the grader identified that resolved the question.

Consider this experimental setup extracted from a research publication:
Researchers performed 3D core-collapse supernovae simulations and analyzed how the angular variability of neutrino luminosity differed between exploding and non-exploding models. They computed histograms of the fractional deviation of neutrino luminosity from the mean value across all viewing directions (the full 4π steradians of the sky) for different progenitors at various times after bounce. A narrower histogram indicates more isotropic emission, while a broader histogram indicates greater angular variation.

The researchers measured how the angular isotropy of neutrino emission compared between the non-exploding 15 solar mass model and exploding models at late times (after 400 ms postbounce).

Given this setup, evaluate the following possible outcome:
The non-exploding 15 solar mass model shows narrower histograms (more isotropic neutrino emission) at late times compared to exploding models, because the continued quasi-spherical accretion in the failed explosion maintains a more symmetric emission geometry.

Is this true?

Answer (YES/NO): YES